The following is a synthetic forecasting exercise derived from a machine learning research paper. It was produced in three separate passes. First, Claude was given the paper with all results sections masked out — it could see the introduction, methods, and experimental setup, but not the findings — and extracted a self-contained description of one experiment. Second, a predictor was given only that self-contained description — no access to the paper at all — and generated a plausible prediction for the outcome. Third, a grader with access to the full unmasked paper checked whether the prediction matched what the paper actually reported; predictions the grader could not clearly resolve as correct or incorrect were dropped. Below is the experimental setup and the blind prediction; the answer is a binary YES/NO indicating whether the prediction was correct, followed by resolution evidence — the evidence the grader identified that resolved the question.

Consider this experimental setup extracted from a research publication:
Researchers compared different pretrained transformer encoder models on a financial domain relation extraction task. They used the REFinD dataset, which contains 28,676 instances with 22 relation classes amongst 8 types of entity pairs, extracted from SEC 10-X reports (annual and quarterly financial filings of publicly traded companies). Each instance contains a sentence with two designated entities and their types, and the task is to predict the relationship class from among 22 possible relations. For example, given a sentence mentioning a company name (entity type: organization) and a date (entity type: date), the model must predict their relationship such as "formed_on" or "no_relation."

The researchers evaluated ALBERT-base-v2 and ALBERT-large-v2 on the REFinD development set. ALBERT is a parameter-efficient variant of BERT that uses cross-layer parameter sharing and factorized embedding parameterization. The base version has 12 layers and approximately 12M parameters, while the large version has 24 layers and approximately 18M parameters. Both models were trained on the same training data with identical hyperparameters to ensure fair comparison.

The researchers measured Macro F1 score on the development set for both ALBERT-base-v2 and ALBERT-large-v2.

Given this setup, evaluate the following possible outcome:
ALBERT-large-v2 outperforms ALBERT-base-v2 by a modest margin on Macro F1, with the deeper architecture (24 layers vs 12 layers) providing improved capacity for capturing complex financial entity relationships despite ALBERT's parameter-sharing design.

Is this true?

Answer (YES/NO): NO